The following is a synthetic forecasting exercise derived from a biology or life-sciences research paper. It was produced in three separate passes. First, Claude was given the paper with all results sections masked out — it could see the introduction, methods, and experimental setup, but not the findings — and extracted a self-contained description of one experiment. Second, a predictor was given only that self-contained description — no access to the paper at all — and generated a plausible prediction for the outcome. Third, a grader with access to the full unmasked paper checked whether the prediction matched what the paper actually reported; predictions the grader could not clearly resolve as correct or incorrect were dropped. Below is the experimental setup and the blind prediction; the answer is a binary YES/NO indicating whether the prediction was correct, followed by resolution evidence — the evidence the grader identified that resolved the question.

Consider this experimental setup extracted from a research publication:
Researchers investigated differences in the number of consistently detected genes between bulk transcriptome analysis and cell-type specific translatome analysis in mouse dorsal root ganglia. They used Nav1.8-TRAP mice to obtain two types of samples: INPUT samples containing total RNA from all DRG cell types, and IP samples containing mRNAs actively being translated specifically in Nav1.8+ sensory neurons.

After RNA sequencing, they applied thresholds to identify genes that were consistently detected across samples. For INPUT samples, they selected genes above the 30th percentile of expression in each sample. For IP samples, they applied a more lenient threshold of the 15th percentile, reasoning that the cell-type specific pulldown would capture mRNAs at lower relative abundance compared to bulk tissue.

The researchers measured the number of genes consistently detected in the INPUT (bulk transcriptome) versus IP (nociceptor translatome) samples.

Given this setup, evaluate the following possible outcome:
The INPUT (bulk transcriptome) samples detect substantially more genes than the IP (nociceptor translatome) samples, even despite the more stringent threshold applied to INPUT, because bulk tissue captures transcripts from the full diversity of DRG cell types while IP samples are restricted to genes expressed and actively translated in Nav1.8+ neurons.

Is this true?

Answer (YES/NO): NO